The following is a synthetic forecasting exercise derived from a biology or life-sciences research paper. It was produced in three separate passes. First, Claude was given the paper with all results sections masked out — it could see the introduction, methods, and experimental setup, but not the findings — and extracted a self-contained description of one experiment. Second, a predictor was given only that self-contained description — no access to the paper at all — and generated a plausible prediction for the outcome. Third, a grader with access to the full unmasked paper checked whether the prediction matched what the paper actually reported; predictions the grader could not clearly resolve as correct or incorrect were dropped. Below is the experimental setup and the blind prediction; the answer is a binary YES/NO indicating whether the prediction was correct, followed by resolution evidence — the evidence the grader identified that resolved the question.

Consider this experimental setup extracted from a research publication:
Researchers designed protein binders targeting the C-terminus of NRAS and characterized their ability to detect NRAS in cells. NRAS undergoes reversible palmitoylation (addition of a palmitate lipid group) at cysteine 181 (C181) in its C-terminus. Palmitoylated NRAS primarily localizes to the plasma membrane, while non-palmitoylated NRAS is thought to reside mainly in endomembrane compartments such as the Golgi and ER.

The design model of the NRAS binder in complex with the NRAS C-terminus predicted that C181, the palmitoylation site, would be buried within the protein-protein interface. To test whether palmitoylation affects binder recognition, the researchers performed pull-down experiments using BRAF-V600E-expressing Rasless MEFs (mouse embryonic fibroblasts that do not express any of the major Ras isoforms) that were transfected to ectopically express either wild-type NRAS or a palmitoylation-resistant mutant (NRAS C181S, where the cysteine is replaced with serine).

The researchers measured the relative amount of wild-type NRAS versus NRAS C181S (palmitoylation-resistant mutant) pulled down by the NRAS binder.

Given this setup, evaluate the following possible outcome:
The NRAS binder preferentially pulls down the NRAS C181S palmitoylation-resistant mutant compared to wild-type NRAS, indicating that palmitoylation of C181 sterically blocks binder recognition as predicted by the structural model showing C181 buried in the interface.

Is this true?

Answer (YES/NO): YES